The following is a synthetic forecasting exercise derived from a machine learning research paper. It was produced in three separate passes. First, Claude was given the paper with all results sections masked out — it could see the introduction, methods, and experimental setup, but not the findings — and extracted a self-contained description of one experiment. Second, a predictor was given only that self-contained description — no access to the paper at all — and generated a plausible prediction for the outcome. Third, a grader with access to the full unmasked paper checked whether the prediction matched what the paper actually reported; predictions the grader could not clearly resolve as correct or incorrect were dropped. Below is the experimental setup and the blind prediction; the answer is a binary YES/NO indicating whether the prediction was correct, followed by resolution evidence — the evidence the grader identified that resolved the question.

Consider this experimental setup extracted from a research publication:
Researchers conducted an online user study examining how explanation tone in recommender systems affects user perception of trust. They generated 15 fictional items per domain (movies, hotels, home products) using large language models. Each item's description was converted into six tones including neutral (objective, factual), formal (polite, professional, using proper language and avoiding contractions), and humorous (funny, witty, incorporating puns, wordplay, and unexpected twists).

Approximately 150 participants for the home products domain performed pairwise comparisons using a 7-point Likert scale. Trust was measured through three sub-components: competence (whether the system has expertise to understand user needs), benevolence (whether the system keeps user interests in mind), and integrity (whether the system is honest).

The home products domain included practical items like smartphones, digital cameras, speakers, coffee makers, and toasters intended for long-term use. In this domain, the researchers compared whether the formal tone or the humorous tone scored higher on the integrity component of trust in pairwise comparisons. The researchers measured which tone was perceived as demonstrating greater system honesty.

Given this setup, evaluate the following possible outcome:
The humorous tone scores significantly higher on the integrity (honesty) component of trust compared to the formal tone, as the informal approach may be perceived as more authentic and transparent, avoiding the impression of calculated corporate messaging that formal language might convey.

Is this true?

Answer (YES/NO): NO